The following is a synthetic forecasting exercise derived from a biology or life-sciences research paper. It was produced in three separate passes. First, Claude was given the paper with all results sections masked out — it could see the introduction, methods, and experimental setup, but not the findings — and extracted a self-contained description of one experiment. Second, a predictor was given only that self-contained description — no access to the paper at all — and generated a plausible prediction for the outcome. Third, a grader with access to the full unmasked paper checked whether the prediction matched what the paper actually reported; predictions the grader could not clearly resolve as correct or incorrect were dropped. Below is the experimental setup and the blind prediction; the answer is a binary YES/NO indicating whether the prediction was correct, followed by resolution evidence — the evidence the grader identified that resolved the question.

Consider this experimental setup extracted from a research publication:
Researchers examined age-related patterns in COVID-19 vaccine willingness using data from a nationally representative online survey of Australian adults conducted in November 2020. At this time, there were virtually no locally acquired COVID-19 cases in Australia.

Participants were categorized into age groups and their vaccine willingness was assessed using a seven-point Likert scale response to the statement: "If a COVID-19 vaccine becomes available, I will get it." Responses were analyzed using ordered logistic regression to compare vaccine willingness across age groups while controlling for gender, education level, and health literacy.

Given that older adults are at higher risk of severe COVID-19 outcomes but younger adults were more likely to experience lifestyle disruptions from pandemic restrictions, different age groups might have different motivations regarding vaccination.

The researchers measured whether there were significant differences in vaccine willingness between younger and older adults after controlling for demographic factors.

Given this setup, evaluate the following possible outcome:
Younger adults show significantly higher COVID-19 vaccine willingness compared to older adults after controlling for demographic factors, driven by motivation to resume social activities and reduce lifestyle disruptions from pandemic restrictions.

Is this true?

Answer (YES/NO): NO